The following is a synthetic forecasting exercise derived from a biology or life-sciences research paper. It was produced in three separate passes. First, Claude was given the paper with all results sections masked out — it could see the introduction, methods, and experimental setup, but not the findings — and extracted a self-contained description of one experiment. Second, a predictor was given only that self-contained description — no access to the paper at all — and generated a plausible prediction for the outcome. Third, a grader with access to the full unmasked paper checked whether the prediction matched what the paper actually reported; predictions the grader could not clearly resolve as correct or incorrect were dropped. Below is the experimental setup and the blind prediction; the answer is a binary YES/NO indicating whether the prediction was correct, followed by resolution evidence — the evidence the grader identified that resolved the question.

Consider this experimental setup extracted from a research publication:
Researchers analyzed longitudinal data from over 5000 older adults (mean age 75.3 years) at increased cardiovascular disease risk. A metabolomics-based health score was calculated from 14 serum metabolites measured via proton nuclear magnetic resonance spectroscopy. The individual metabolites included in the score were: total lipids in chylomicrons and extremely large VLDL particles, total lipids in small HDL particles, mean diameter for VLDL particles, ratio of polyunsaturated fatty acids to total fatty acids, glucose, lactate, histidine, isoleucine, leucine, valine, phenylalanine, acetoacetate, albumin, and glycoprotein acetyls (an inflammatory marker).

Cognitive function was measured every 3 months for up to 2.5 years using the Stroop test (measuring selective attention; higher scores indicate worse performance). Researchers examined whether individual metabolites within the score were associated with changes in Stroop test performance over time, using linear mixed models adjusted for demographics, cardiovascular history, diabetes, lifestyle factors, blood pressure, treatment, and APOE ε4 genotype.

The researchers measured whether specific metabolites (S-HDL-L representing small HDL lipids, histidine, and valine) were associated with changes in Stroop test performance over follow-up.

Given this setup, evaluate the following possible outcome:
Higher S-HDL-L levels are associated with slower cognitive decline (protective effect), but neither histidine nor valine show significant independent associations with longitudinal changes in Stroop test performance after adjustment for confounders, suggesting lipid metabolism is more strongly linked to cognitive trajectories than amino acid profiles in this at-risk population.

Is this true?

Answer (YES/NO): NO